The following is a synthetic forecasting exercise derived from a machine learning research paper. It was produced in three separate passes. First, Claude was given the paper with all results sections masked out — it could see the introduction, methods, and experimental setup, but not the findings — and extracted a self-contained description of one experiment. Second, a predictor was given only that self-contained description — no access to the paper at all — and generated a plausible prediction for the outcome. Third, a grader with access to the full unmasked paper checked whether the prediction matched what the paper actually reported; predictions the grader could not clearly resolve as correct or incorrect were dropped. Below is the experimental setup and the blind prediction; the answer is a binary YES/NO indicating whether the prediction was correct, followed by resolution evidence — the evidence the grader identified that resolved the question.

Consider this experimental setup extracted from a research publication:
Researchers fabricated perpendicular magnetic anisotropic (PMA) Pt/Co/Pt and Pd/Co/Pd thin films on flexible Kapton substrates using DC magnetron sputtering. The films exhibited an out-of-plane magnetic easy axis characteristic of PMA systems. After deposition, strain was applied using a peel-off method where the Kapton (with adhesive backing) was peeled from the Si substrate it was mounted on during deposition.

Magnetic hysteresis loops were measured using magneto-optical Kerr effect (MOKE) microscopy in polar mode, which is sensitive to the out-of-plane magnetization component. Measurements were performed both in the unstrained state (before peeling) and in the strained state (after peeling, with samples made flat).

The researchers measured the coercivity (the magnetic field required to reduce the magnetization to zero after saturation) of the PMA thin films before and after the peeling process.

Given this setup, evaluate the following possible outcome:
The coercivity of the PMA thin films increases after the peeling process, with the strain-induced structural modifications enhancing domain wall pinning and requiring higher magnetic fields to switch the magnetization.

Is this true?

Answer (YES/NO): YES